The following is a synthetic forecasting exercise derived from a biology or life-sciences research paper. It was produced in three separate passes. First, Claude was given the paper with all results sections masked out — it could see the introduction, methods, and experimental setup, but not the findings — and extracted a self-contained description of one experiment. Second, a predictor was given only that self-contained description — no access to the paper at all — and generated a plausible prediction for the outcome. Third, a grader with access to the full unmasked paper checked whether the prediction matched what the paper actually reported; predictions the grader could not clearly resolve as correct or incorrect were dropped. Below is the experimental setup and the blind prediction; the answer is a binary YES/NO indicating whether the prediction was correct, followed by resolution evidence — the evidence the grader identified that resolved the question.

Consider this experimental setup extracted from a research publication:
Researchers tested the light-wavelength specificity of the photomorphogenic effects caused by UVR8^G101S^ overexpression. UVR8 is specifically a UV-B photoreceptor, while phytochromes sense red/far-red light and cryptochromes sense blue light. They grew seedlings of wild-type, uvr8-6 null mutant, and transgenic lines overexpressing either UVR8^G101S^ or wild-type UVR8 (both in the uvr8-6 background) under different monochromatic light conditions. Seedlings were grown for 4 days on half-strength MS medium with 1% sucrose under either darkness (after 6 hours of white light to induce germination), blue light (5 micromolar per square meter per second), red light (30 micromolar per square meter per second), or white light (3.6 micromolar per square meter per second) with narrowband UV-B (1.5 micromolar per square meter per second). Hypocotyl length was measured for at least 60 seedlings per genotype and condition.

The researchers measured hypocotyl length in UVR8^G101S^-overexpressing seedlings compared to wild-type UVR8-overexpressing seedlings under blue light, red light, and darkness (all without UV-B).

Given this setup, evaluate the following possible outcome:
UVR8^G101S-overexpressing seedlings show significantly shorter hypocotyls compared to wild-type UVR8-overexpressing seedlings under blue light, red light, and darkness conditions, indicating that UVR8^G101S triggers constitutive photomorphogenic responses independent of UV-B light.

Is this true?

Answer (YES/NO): NO